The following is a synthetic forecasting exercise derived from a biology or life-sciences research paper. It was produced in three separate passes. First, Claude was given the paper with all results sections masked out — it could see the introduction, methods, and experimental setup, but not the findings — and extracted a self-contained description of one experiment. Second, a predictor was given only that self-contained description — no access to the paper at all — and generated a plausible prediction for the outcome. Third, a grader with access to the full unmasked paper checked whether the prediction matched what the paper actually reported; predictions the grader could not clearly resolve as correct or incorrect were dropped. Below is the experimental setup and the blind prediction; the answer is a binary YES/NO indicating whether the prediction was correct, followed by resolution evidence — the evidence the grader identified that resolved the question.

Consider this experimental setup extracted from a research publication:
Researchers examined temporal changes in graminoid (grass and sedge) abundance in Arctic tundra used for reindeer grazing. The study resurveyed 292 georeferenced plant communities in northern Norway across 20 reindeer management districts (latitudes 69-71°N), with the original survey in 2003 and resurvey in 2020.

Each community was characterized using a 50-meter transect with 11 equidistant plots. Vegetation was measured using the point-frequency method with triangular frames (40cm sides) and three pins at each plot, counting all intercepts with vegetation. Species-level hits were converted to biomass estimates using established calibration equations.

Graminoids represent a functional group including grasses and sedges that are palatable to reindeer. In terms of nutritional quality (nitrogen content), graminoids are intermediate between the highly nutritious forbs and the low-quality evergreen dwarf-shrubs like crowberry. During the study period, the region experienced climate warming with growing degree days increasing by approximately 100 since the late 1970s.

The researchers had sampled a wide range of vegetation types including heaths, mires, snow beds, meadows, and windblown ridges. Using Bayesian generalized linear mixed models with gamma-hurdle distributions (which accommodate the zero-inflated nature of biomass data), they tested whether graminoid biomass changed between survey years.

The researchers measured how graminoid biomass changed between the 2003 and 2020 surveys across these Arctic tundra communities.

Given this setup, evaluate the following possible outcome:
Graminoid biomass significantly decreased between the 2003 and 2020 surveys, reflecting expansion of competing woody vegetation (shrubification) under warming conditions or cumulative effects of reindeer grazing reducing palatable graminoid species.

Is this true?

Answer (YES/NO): NO